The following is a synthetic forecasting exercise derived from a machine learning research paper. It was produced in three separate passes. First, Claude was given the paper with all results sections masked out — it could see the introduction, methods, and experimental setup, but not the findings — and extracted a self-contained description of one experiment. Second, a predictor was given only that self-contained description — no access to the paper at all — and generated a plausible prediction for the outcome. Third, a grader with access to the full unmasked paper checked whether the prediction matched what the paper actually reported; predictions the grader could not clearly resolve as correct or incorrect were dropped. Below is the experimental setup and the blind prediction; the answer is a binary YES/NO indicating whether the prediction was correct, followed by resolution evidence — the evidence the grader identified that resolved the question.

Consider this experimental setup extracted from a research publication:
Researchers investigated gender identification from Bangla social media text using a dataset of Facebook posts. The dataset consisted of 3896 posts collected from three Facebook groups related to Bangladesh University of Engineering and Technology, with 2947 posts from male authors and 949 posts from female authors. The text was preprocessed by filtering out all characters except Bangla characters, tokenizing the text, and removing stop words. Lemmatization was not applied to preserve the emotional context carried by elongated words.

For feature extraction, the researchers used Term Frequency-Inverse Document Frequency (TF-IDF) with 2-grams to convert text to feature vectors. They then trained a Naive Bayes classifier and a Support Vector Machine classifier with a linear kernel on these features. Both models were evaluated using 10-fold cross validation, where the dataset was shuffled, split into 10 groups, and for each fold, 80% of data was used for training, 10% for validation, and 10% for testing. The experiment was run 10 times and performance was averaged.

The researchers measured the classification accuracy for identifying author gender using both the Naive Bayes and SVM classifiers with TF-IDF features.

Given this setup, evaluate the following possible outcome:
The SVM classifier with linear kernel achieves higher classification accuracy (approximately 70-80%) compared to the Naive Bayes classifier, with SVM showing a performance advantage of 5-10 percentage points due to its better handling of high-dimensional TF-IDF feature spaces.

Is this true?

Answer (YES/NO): NO